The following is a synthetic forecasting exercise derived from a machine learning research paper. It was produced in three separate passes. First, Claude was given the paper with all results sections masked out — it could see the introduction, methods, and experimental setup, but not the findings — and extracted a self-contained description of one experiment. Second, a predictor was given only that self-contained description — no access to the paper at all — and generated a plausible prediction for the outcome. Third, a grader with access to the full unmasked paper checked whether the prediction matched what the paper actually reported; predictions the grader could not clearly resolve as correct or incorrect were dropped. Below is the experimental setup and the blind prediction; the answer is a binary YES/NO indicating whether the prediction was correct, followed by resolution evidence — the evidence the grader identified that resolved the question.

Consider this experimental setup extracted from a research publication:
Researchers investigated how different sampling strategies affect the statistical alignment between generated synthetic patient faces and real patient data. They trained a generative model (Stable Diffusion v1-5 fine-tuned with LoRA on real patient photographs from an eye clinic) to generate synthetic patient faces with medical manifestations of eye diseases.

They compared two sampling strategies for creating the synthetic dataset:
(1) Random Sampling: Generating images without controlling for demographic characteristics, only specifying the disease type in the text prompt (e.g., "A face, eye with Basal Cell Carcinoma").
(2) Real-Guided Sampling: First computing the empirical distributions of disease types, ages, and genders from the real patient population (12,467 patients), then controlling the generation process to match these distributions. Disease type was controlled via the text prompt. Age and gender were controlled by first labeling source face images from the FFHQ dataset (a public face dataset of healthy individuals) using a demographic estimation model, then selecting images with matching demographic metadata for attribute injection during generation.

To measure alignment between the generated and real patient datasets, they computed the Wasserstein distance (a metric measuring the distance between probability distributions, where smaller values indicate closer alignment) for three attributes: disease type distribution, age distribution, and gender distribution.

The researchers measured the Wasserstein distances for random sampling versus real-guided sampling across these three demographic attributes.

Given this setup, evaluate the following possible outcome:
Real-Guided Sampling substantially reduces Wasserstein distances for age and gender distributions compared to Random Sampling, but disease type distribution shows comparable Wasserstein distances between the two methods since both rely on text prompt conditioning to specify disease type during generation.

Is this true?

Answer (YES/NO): NO